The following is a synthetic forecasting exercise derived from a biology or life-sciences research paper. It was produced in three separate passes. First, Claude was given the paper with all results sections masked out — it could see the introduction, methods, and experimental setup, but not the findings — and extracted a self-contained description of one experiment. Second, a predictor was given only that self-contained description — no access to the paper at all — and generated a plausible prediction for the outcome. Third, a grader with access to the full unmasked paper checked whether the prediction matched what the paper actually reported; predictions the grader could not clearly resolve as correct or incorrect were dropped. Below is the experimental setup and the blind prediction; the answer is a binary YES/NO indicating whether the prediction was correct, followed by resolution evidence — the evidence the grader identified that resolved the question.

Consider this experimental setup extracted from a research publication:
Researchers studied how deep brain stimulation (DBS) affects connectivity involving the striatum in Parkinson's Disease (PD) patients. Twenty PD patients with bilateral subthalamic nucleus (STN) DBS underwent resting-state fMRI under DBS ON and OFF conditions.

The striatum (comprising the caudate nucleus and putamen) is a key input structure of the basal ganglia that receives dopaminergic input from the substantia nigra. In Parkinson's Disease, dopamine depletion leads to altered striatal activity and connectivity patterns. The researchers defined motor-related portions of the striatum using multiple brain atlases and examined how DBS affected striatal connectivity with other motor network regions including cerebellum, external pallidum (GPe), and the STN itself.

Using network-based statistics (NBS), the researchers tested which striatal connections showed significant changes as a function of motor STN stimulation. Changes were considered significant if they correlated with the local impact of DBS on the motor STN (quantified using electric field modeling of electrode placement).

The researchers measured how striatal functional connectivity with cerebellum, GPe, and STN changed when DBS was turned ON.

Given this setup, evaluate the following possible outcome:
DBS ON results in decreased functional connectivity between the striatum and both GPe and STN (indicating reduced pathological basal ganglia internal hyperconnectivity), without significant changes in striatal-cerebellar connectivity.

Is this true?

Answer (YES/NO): NO